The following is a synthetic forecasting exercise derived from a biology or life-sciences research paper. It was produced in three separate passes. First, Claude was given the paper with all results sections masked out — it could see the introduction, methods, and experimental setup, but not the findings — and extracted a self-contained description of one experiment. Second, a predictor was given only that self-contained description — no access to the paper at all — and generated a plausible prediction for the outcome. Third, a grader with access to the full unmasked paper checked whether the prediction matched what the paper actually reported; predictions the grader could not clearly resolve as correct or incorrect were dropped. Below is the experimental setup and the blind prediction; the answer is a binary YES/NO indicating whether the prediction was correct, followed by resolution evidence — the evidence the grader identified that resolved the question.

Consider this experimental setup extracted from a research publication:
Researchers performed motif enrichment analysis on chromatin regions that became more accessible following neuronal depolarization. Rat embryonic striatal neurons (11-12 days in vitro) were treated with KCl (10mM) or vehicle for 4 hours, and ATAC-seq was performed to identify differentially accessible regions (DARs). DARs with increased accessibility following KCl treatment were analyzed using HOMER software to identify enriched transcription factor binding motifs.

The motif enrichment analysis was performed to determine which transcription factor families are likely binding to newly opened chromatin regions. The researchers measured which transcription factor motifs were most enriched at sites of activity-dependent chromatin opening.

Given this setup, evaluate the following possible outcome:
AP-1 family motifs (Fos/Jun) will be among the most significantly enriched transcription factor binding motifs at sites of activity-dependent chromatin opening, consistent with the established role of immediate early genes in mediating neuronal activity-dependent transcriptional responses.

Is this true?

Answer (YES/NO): YES